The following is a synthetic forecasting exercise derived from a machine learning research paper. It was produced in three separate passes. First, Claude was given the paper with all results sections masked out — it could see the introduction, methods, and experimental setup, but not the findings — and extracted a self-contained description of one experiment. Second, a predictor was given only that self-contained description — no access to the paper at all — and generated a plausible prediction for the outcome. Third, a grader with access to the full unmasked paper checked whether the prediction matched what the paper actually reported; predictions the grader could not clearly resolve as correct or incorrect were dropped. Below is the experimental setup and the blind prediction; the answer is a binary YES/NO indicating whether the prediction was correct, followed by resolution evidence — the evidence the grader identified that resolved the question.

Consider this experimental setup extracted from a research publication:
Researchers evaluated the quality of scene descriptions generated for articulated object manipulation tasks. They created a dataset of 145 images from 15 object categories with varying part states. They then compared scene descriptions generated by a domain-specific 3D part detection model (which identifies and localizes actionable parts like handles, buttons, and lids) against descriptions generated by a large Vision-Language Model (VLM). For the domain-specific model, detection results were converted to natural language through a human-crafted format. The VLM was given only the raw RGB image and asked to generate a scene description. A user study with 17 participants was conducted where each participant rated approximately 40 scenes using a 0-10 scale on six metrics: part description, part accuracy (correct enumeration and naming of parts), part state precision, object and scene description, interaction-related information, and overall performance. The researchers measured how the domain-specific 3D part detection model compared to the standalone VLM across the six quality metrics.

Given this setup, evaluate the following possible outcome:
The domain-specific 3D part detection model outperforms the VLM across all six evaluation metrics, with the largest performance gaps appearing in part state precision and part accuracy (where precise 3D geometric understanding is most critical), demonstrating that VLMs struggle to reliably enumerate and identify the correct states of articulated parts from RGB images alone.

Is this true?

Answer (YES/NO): NO